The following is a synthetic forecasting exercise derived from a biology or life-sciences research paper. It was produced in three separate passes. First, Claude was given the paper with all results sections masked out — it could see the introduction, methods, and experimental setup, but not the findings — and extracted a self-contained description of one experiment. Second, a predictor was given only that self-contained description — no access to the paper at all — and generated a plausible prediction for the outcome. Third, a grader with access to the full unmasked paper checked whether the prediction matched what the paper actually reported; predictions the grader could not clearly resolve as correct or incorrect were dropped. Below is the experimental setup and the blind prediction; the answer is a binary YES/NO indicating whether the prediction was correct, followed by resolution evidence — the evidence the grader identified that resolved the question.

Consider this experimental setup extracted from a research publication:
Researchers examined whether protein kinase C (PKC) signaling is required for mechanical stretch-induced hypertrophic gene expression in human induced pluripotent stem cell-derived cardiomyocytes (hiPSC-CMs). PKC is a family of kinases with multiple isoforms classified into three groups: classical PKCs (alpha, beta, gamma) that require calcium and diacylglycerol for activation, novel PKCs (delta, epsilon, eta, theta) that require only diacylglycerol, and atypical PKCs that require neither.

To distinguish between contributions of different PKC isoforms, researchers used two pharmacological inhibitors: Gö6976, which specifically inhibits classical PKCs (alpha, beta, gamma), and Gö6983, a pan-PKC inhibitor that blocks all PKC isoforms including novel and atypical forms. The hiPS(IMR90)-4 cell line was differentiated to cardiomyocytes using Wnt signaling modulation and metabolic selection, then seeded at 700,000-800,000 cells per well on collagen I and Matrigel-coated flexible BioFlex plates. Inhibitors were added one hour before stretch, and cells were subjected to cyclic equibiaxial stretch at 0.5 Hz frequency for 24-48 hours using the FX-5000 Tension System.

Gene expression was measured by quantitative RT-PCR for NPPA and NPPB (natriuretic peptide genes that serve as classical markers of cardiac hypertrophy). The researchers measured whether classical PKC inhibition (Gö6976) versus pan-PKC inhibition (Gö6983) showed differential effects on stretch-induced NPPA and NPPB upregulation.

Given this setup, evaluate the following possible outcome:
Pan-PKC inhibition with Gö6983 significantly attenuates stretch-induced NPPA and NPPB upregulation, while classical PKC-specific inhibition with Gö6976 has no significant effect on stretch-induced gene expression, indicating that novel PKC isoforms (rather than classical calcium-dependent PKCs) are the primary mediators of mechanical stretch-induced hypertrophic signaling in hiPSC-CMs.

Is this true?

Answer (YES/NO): NO